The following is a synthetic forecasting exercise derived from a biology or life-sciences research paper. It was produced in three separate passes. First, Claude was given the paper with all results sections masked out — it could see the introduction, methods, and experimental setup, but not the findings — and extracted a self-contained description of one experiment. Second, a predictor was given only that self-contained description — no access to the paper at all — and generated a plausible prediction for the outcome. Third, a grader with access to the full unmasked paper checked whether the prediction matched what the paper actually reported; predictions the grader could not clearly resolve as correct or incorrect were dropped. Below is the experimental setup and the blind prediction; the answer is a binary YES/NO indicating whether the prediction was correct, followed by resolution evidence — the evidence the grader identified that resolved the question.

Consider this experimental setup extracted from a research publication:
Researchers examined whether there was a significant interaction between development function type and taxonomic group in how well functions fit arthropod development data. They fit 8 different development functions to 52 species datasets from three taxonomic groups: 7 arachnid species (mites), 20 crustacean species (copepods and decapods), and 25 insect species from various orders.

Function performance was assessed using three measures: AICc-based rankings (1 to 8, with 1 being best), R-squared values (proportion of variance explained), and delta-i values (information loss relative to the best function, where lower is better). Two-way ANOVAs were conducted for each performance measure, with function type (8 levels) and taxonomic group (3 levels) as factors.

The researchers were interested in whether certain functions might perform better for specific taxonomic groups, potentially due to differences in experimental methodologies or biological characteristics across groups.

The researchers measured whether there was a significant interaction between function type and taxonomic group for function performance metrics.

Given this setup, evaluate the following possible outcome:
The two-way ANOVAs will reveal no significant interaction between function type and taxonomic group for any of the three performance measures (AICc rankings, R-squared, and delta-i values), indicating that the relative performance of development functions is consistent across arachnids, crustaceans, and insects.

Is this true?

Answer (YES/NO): NO